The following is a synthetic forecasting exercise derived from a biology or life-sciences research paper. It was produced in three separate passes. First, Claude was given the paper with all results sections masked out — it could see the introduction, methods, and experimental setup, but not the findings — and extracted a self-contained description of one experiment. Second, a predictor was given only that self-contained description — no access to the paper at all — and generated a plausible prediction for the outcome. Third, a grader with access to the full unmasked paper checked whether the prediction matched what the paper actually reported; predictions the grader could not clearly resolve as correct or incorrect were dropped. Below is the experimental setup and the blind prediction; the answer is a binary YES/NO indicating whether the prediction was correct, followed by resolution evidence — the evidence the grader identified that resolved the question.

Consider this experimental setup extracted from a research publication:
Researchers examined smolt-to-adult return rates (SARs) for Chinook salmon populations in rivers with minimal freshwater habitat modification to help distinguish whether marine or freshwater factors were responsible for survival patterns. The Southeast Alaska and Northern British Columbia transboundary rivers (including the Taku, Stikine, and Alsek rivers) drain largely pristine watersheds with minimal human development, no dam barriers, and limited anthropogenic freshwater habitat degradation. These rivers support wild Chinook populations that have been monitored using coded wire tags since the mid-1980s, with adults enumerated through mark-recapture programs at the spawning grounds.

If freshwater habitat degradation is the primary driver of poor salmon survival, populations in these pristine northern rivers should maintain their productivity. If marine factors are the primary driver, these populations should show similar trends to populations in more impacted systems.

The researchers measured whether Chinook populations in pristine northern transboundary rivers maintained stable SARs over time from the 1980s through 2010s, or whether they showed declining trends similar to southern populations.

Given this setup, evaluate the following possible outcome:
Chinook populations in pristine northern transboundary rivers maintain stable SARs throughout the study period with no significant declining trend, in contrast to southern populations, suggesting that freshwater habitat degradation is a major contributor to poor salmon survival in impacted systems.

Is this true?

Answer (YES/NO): NO